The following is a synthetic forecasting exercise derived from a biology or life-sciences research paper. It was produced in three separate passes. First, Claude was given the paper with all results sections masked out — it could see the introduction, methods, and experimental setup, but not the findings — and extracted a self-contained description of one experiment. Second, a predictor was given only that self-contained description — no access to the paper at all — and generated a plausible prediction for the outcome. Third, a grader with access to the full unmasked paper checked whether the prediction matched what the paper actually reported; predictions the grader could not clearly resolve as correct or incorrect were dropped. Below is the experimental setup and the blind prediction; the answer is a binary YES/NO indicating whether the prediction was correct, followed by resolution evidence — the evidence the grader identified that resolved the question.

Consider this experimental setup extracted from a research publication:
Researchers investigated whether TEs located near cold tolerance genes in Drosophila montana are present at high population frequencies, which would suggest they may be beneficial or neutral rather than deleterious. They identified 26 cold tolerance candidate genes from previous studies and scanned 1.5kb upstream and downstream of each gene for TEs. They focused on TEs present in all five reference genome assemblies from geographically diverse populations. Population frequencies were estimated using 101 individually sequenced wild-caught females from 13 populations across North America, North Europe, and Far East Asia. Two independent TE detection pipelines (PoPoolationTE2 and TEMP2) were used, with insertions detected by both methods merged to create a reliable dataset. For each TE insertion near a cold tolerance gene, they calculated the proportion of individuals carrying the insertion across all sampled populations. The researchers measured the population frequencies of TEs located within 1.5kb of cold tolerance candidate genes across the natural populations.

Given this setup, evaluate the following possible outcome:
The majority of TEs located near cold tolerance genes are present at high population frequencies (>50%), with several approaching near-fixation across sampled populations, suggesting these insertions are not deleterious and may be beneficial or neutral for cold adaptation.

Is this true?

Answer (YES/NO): YES